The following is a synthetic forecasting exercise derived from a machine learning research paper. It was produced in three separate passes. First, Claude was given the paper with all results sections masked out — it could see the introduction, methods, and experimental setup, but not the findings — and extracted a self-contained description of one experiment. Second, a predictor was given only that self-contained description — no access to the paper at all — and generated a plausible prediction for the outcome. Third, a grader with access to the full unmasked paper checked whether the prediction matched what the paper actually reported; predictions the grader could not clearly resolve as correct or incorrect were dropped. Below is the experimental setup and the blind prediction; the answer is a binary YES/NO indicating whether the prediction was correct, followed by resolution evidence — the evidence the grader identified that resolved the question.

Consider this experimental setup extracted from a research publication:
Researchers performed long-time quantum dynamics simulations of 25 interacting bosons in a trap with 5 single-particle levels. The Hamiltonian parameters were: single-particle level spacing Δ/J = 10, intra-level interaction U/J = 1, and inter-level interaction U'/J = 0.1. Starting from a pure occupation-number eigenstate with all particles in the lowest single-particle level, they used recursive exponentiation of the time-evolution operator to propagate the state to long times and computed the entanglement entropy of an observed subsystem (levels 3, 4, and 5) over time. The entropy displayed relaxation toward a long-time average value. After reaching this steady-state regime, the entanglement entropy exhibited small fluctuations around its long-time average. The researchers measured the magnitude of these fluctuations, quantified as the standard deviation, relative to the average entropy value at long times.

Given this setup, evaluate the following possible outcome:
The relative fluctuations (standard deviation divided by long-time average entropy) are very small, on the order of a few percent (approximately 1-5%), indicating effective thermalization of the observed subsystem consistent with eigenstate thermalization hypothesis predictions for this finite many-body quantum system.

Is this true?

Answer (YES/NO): NO